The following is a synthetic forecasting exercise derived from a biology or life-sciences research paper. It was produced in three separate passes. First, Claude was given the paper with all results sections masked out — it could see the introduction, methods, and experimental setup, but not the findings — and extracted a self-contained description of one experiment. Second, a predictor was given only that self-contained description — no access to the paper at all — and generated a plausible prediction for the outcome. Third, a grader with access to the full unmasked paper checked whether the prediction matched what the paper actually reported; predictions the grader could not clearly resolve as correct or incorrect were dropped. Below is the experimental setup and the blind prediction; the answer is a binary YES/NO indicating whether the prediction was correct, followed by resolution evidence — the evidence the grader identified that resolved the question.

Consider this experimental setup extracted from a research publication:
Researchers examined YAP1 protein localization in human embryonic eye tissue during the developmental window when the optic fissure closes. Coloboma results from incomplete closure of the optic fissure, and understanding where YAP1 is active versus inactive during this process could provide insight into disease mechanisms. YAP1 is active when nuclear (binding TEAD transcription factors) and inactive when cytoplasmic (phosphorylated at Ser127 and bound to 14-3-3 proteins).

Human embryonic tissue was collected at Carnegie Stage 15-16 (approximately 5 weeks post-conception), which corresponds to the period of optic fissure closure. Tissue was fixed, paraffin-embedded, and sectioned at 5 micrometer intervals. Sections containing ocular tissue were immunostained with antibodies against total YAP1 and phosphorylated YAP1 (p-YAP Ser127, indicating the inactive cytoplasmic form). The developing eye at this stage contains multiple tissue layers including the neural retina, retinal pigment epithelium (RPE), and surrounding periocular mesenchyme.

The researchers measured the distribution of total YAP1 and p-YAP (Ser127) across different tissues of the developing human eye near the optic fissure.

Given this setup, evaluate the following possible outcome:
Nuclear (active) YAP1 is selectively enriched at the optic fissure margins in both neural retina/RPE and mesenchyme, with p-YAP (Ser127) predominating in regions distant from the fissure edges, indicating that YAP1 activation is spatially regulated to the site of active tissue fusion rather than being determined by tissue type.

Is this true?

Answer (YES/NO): NO